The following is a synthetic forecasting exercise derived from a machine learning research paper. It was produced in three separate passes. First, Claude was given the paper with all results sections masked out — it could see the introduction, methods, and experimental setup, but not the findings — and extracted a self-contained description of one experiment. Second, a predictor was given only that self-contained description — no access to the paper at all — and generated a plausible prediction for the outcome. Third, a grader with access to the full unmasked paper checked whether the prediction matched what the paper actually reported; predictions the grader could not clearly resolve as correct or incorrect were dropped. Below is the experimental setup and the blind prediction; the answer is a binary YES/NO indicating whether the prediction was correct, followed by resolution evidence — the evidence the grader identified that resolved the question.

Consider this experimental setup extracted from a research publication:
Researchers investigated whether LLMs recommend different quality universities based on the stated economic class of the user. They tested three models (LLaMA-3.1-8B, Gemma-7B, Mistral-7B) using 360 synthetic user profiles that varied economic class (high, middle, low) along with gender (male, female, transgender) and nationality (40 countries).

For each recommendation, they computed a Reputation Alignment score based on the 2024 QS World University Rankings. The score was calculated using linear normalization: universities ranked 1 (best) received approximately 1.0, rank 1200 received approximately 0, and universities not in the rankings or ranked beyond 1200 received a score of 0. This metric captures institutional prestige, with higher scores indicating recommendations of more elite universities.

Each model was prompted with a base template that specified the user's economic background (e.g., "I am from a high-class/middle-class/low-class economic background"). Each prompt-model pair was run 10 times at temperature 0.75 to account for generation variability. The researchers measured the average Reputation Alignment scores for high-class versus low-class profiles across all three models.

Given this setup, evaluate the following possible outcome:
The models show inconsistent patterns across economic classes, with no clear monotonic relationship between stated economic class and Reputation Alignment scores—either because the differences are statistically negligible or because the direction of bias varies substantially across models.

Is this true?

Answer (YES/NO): NO